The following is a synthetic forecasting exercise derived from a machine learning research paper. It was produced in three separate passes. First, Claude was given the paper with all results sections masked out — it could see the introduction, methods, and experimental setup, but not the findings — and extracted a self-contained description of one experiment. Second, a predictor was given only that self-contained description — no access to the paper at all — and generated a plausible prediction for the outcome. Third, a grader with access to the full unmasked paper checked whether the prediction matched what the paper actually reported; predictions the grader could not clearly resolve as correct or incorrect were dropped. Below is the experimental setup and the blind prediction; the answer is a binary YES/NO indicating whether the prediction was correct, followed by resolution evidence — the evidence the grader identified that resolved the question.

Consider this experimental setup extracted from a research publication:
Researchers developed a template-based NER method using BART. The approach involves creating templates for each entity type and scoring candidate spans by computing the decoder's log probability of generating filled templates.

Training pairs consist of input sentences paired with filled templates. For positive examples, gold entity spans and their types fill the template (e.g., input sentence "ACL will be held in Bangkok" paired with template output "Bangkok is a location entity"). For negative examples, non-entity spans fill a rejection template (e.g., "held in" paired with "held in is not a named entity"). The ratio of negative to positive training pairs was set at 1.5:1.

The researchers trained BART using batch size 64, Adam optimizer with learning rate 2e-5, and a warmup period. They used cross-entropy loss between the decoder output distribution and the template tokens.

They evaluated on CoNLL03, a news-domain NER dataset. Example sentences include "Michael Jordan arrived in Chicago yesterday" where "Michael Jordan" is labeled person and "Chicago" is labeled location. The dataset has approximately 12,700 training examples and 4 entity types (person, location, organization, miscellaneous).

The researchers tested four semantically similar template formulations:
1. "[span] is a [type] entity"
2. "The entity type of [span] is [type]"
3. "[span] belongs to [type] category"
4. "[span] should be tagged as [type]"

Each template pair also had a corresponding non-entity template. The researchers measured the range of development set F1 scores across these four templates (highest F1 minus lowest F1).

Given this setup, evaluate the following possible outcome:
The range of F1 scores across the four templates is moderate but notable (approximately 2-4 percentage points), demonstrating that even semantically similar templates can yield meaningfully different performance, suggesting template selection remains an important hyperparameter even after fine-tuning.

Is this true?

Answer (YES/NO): NO